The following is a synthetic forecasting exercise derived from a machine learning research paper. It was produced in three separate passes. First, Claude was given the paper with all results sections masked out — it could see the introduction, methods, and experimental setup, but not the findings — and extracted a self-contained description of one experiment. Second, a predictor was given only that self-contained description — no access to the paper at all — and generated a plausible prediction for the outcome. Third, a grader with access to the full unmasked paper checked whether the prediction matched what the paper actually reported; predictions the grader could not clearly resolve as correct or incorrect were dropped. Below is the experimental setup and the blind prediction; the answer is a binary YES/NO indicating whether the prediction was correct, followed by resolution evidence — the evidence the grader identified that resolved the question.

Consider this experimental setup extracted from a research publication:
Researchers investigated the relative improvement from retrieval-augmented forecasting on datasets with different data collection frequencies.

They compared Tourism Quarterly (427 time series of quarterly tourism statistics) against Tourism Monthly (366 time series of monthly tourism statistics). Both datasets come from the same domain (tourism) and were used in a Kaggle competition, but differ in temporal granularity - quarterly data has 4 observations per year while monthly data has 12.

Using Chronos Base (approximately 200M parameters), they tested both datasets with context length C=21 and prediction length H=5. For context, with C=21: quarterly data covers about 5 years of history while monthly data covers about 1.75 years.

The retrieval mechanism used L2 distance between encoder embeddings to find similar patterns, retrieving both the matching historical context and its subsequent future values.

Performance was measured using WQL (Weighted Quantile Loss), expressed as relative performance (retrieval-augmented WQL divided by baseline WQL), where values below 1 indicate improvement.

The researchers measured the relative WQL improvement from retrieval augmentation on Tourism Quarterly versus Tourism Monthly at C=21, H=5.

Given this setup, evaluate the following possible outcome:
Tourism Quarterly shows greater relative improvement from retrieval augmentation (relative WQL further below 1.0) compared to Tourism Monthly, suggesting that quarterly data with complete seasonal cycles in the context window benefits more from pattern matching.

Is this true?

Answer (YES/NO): NO